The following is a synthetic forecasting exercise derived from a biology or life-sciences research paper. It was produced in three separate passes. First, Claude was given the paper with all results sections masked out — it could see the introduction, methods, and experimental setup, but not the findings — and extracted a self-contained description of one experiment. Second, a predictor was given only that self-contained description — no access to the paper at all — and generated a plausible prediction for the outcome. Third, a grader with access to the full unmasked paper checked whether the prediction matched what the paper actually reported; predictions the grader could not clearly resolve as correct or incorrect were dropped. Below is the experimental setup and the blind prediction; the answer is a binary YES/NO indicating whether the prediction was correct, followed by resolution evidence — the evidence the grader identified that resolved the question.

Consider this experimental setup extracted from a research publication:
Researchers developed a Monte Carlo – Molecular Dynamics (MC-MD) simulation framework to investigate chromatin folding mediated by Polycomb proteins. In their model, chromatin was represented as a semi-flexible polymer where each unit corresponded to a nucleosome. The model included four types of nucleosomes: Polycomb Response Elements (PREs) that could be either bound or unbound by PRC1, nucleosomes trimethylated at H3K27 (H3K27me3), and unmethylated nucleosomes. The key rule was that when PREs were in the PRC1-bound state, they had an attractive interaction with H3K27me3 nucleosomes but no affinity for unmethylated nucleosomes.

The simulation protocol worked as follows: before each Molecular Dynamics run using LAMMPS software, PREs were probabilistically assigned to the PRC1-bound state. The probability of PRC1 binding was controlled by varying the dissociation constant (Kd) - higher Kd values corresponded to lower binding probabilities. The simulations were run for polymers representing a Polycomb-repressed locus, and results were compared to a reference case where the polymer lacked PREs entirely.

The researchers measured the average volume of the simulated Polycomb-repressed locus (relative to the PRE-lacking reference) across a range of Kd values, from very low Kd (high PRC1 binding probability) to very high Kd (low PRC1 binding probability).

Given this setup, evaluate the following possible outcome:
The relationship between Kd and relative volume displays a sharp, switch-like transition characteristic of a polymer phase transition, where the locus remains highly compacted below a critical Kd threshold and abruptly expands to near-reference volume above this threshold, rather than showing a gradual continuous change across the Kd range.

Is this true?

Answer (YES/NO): NO